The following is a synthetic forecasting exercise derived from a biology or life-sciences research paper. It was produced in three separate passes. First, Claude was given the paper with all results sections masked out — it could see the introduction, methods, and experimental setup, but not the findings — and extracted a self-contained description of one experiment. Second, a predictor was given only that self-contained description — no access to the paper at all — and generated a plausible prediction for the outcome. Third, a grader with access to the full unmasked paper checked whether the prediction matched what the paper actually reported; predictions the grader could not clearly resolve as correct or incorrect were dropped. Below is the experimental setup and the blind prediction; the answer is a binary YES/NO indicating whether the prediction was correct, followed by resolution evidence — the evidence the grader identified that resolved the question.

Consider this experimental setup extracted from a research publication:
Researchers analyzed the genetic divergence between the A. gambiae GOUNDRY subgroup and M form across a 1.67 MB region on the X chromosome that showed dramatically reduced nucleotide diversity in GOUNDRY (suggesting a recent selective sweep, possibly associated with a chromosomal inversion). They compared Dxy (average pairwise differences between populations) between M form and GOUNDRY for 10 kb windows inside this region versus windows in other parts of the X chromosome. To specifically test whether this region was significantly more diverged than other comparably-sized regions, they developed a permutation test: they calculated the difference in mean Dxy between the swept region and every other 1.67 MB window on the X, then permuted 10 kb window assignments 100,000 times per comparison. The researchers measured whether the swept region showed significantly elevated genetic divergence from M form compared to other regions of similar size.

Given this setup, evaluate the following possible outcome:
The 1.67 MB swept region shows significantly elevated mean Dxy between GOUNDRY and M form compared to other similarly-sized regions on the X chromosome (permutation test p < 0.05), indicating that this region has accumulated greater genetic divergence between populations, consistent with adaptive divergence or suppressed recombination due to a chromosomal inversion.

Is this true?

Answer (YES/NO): YES